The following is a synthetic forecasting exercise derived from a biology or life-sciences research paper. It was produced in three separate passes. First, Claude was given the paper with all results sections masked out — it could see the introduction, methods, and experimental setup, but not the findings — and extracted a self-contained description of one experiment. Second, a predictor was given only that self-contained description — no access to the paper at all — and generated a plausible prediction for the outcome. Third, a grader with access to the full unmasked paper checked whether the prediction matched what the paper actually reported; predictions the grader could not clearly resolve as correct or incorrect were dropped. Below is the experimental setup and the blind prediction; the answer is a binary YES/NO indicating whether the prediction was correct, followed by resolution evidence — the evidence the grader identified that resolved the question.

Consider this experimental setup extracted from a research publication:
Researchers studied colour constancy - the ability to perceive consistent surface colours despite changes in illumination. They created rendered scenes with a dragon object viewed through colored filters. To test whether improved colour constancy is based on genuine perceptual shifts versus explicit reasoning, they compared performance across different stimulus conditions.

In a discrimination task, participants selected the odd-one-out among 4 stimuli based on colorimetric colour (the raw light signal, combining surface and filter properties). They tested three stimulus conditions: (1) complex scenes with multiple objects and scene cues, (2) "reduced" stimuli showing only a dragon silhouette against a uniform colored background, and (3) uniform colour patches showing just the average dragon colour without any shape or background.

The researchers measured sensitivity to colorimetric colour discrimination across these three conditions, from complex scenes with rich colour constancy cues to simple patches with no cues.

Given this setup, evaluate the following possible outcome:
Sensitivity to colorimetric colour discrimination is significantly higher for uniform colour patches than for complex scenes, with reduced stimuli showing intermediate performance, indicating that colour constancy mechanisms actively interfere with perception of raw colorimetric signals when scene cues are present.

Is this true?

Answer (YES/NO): YES